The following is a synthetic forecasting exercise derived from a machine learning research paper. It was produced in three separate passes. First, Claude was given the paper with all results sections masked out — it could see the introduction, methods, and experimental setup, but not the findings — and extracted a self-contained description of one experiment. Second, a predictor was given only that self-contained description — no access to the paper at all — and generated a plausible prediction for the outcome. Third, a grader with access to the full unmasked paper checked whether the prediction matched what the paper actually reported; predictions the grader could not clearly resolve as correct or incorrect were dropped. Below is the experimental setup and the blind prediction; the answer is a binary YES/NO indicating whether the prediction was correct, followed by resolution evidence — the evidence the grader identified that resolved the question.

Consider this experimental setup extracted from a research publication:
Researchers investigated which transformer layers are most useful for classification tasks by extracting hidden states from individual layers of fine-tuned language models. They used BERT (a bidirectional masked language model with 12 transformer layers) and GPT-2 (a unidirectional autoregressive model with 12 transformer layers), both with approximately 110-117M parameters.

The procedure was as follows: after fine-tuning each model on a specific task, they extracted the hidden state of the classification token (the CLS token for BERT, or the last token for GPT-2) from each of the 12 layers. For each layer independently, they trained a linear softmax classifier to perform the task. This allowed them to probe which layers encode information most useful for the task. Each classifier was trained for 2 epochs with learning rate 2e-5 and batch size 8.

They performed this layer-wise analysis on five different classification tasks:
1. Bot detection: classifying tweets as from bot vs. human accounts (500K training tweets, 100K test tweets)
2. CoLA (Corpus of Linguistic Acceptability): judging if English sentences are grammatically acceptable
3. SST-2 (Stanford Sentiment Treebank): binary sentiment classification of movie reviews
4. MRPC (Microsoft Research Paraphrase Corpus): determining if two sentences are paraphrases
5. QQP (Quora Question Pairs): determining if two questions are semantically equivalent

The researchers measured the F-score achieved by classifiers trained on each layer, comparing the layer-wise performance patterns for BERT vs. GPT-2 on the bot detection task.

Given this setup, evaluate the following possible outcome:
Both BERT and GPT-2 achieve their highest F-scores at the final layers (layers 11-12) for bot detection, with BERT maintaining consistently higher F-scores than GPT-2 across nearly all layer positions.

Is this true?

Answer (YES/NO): NO